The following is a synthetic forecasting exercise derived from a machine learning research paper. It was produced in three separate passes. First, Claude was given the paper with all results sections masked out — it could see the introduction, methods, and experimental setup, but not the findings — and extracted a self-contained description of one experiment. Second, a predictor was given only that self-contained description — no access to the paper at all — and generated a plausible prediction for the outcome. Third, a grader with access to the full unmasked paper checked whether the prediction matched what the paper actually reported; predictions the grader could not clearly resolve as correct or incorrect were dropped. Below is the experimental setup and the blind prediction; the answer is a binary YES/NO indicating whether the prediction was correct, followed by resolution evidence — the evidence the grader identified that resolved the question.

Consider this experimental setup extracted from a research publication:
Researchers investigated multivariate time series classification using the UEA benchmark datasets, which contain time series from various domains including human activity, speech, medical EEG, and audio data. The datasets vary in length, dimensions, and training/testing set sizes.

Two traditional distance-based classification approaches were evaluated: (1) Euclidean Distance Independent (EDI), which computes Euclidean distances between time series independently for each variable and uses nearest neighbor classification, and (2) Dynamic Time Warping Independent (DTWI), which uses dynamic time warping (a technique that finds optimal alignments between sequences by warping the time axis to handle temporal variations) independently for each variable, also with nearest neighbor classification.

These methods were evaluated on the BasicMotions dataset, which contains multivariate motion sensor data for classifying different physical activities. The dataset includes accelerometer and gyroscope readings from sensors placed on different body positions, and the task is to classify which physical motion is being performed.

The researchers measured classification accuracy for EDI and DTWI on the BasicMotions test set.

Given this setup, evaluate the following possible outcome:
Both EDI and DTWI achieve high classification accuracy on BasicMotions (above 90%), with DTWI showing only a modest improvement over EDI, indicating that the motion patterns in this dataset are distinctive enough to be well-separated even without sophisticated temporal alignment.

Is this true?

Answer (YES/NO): NO